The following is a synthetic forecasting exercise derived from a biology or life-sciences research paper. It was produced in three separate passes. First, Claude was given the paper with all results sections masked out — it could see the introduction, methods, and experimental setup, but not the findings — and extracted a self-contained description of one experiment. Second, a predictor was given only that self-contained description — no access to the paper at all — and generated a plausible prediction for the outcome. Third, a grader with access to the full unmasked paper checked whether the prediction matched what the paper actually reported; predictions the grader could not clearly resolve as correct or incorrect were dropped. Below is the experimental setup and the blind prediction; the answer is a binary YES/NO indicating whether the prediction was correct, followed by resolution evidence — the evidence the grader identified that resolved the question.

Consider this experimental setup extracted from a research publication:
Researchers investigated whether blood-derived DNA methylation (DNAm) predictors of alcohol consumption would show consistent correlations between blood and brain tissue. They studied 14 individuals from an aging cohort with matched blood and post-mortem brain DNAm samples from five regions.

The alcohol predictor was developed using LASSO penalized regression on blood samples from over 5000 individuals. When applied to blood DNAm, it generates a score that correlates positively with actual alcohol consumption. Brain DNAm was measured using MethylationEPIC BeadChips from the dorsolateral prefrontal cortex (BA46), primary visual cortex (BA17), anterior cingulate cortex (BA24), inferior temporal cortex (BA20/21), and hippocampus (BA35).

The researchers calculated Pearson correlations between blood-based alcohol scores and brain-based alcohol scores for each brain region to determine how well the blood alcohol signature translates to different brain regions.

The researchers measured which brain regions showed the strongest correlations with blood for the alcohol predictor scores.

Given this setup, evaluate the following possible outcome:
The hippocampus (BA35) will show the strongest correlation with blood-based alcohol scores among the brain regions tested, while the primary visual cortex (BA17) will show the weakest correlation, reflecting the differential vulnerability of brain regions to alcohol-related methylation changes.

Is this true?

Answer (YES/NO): NO